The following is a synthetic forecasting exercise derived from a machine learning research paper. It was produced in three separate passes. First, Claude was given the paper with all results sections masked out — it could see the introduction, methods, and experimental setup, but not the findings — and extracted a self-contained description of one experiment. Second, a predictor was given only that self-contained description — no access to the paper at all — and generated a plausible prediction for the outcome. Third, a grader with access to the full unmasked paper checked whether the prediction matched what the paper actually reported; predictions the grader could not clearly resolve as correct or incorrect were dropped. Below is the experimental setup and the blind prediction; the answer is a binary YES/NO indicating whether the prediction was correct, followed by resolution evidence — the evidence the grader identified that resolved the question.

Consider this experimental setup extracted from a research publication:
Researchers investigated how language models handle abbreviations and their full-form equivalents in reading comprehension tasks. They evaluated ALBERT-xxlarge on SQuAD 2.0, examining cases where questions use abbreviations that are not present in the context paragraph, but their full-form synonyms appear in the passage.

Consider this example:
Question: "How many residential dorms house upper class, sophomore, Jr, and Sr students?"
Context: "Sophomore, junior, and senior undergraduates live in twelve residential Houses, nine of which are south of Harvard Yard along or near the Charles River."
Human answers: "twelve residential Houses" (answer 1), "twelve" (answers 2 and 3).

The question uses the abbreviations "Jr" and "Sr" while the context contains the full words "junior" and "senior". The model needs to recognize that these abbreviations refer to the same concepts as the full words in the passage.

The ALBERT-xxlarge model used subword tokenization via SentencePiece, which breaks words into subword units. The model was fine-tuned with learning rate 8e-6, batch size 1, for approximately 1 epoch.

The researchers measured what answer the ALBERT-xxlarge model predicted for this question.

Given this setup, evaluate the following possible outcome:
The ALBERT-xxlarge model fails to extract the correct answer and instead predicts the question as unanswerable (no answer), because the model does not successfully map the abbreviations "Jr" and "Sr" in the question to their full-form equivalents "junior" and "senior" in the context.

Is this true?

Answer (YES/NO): YES